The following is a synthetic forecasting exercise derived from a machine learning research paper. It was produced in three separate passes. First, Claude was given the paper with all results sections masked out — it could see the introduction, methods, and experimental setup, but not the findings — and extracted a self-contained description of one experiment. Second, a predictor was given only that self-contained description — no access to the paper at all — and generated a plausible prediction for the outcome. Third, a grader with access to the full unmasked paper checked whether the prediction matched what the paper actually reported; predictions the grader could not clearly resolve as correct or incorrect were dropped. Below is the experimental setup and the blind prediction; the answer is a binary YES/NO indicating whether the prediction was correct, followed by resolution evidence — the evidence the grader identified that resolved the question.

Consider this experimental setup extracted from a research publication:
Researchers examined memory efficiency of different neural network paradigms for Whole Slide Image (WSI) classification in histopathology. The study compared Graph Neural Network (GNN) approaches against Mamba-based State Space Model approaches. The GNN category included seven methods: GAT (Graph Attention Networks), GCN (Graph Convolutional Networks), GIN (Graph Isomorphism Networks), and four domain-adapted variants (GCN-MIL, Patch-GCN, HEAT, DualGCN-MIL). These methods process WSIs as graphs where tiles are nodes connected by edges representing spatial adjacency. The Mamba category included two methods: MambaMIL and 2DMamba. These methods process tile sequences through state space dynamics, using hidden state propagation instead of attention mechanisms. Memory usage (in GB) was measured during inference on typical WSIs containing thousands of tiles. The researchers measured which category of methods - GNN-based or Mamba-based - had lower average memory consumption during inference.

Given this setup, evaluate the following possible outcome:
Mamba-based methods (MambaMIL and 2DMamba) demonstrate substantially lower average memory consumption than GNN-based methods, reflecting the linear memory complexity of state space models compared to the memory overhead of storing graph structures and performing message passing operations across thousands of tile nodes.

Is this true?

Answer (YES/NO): NO